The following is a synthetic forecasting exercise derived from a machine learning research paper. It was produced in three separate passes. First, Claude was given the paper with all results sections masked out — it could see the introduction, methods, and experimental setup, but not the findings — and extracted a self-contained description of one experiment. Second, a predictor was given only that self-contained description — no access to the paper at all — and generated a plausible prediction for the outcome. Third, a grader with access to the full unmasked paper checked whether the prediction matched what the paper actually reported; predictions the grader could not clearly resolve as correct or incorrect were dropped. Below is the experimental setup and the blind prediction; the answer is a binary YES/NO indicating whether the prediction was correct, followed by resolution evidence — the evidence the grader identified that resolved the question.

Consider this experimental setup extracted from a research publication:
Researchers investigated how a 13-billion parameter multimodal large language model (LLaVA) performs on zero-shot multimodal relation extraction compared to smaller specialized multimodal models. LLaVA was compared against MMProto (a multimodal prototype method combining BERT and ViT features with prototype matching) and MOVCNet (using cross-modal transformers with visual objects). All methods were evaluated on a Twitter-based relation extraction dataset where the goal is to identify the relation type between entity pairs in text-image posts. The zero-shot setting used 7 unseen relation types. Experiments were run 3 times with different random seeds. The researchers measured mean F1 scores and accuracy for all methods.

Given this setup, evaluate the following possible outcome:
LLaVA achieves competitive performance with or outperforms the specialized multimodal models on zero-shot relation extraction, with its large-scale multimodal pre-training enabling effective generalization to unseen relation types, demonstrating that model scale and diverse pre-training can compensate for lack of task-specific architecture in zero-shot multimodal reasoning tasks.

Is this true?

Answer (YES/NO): NO